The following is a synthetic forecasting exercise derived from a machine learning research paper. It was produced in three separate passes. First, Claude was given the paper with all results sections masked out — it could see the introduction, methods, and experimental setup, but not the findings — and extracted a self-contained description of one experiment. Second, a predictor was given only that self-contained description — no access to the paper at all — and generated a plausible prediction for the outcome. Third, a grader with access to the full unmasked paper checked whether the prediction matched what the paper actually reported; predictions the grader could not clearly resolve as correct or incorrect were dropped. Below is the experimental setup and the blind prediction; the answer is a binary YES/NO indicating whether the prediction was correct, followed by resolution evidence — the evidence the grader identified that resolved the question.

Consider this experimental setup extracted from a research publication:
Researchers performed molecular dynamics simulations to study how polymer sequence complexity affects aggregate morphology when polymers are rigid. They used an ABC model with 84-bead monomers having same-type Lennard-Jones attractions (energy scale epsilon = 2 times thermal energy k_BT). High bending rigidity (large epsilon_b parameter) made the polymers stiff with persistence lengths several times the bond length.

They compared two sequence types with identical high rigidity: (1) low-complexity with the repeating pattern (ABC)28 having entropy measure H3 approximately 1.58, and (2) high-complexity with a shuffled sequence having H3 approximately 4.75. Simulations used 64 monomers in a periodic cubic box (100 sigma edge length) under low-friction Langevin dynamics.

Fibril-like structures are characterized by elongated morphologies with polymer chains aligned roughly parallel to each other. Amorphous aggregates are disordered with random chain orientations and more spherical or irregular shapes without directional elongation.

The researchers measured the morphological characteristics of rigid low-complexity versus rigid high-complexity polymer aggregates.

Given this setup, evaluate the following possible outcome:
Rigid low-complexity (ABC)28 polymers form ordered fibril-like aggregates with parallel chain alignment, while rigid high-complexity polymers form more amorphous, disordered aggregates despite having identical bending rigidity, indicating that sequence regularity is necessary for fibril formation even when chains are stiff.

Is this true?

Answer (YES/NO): YES